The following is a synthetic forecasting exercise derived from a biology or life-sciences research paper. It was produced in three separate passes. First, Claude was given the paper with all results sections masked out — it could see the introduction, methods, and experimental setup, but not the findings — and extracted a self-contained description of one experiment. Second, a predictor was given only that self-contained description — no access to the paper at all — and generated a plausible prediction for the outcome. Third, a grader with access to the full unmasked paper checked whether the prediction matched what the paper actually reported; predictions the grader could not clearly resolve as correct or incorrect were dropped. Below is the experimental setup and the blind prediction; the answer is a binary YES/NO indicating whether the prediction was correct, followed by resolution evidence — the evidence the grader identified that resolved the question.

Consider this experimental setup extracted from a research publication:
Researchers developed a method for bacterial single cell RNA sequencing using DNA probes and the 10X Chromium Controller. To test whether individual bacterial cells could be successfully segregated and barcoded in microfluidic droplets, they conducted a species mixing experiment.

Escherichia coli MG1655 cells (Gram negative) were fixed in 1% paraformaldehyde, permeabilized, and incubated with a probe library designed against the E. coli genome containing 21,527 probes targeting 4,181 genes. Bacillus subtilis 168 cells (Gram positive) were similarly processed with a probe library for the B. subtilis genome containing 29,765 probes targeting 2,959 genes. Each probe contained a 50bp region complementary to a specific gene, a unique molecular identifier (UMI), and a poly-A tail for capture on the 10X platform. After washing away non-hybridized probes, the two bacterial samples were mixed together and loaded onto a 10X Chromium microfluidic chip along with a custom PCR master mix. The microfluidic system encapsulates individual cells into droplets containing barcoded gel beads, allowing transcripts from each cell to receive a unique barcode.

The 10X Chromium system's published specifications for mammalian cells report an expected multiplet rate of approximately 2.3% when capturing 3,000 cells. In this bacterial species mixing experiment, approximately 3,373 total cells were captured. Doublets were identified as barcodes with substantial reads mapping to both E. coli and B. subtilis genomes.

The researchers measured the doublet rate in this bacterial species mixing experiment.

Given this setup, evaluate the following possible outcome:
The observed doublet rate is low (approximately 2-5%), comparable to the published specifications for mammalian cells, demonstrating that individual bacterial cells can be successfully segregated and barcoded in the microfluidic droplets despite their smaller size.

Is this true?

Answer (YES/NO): NO